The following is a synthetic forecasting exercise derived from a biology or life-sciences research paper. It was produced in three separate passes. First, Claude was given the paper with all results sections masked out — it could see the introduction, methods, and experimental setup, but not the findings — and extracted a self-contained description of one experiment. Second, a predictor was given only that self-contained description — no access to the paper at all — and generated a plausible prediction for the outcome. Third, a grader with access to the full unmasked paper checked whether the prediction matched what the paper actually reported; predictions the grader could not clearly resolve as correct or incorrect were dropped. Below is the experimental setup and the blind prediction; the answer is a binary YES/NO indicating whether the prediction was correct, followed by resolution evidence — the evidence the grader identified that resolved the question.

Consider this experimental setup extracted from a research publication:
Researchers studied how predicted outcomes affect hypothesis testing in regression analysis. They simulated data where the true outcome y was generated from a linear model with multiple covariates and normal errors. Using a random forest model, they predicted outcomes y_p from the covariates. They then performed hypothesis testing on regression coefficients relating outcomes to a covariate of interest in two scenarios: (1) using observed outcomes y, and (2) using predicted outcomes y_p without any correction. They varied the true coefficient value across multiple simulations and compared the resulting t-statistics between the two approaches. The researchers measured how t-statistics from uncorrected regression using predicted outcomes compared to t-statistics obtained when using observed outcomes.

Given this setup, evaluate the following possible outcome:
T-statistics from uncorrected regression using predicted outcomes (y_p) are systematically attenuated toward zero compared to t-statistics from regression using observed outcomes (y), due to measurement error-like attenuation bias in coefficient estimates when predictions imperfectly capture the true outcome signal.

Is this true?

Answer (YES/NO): NO